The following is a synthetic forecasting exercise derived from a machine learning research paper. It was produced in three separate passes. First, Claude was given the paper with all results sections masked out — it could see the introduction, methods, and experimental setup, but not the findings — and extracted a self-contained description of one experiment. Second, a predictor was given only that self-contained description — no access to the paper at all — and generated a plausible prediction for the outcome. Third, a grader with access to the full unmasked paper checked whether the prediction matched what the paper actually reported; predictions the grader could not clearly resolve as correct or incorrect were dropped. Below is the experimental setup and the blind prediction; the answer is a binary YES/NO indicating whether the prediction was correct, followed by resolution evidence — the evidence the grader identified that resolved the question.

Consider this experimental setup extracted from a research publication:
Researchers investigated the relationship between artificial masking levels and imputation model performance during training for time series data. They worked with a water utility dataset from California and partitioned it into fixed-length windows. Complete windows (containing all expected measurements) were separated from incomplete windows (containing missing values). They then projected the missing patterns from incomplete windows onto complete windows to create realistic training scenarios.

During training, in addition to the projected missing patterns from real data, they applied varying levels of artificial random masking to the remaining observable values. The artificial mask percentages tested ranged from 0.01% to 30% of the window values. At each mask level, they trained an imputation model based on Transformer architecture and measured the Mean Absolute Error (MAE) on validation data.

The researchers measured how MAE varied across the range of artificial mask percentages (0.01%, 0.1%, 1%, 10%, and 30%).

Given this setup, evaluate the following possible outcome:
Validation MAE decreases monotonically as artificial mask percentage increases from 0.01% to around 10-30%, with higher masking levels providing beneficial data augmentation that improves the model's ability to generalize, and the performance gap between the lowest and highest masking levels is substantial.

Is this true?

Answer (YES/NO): NO